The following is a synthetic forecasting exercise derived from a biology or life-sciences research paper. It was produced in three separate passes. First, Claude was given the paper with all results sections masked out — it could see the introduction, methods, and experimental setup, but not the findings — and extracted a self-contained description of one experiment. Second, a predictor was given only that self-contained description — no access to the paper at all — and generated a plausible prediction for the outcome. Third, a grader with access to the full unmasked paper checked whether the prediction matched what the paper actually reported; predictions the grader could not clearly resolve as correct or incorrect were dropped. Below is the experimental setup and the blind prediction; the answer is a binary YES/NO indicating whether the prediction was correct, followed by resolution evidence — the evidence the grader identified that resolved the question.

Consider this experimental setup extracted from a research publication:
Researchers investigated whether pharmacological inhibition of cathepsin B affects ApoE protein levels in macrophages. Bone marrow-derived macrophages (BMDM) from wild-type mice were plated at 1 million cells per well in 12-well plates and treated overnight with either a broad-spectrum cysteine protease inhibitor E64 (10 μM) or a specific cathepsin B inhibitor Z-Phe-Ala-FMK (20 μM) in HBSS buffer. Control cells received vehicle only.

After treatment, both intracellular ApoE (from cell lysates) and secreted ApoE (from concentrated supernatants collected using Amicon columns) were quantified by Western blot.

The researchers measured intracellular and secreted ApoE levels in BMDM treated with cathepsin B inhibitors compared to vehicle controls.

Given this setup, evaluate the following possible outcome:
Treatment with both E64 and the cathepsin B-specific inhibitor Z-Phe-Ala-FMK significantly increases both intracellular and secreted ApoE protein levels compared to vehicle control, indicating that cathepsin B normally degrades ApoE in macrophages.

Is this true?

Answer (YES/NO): NO